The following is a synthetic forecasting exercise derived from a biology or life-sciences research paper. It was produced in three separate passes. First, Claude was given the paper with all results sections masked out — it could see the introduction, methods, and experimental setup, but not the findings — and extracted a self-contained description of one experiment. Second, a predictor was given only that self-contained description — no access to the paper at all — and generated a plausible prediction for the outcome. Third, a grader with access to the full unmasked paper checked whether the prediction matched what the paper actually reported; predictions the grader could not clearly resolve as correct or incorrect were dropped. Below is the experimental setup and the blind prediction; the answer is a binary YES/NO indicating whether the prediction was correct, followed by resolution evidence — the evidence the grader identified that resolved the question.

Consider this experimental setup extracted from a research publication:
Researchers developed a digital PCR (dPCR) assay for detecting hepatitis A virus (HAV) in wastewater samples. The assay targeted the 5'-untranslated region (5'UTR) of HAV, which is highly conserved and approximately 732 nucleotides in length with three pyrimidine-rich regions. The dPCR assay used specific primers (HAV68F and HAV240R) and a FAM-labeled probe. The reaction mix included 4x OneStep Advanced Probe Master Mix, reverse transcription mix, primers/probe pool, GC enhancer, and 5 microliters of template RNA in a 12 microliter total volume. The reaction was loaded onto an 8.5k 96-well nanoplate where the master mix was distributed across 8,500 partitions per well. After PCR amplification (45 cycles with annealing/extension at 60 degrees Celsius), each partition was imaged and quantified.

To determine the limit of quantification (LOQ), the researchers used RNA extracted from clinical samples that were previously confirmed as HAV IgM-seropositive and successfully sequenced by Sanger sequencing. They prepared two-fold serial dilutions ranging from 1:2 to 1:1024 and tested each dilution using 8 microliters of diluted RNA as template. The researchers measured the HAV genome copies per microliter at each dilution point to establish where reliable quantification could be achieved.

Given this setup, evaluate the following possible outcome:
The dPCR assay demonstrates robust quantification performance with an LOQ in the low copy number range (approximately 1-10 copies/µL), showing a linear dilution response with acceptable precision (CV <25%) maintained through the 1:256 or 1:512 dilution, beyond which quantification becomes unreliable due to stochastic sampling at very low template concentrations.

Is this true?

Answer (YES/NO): NO